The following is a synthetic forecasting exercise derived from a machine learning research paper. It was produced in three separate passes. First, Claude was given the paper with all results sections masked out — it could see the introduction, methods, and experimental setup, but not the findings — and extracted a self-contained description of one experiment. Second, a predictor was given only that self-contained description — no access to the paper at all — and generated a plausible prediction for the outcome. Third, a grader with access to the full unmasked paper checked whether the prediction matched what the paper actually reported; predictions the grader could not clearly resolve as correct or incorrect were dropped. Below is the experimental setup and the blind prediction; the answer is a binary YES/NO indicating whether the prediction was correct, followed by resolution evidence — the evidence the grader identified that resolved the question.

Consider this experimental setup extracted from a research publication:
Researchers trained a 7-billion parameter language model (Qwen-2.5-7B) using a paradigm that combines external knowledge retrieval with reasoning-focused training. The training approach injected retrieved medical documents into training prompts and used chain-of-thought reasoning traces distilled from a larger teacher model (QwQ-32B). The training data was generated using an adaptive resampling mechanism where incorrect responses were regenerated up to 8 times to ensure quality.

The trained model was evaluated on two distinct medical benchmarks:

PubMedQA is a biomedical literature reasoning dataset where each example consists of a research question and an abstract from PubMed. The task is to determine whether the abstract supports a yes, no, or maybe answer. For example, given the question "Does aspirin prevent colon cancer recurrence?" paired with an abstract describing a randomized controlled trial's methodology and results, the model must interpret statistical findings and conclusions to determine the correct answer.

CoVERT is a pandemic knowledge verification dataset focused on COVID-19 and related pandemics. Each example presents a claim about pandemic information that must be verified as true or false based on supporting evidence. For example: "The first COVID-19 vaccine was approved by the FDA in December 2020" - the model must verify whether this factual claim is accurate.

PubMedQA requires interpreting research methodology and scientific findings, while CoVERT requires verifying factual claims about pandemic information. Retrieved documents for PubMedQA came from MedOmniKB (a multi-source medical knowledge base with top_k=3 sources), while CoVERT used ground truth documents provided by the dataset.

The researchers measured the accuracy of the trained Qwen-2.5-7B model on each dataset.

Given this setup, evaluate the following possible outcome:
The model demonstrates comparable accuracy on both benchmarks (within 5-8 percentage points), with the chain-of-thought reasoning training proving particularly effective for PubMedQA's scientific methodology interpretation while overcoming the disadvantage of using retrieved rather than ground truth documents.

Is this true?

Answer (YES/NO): NO